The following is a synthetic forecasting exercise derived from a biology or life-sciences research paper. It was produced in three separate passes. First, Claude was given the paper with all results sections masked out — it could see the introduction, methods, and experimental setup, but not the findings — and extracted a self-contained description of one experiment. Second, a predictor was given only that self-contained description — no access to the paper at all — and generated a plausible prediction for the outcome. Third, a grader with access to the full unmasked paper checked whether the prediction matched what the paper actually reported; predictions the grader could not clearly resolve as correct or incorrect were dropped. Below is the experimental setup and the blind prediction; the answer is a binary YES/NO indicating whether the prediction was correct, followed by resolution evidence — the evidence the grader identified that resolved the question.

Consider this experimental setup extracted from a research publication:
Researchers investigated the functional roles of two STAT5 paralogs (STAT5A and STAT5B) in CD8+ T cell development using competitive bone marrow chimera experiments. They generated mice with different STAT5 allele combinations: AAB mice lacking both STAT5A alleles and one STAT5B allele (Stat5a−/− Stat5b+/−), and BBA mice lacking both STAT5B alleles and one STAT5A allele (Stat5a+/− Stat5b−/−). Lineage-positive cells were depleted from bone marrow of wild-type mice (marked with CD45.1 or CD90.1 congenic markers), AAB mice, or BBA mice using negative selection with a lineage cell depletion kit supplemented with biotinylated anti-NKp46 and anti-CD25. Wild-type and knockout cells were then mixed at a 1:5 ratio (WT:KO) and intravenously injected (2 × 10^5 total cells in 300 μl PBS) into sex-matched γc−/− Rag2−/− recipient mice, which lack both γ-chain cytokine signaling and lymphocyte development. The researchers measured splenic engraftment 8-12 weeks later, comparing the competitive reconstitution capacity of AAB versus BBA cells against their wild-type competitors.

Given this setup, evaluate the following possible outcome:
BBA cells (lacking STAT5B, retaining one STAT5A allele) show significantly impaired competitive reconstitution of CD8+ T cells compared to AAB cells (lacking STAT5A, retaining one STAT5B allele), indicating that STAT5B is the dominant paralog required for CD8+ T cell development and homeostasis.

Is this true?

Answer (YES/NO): YES